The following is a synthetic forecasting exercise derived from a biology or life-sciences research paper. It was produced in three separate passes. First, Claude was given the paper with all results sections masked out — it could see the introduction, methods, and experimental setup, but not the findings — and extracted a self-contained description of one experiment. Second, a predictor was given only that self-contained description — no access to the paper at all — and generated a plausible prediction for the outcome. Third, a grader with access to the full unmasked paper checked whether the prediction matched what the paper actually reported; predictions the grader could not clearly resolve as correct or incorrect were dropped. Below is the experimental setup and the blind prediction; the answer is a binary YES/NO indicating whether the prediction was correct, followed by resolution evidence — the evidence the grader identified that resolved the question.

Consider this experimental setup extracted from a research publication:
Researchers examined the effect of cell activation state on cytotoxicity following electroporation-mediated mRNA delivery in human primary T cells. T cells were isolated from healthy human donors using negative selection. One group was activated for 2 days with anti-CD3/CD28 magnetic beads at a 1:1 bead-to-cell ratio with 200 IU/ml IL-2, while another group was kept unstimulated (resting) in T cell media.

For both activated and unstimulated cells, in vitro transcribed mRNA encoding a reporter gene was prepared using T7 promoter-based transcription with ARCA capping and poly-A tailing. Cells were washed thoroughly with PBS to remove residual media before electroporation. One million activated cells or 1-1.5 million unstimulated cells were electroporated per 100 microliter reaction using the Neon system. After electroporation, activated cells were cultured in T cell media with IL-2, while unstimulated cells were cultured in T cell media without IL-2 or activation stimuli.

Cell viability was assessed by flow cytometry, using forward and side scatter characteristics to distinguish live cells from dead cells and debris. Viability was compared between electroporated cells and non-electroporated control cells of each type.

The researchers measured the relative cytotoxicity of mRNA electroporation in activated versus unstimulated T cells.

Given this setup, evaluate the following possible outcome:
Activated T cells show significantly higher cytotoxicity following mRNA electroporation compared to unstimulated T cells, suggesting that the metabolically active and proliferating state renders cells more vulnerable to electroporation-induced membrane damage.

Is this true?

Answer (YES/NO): NO